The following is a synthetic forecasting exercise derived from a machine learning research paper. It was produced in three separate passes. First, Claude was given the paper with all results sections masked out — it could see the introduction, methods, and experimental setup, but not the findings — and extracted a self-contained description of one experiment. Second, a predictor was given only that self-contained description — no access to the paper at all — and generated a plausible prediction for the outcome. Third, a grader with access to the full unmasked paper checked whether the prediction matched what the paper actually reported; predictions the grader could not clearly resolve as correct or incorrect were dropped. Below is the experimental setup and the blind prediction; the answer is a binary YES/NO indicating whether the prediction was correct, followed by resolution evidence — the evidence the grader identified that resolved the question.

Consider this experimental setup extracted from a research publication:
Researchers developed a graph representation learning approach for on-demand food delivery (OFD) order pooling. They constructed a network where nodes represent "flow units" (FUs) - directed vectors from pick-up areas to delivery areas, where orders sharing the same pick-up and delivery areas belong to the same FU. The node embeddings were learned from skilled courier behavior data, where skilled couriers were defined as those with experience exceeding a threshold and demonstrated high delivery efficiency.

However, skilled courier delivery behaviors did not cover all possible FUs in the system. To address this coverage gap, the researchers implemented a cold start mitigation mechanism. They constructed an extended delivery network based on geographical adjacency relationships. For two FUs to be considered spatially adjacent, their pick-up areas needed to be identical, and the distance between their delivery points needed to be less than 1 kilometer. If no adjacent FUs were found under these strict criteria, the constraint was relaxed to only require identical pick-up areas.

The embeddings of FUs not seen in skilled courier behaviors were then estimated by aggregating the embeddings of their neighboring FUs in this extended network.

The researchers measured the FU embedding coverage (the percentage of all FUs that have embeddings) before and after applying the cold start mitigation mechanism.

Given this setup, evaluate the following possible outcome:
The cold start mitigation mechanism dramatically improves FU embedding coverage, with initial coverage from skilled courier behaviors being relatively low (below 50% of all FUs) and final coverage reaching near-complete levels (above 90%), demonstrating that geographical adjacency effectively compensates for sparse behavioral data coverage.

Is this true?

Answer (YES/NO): NO